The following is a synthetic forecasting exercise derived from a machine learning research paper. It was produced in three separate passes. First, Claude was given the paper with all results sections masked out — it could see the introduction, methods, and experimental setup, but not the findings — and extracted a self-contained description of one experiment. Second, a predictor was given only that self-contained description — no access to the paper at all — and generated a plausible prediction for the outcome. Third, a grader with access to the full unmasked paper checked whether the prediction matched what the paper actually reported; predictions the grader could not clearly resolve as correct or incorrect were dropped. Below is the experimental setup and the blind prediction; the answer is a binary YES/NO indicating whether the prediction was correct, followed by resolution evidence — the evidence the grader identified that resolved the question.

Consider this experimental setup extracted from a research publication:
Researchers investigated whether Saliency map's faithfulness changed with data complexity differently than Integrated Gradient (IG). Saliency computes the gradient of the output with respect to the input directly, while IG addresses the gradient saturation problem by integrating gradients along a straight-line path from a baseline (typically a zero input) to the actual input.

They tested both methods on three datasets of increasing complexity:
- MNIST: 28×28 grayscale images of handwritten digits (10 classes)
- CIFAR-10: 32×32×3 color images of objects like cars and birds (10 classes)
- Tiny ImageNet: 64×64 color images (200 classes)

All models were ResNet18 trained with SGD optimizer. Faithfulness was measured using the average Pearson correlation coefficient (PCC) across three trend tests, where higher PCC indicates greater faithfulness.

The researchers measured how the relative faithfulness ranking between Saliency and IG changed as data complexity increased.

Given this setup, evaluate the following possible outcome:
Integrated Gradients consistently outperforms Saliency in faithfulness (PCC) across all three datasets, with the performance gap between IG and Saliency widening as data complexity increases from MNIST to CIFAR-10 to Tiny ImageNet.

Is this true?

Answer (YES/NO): NO